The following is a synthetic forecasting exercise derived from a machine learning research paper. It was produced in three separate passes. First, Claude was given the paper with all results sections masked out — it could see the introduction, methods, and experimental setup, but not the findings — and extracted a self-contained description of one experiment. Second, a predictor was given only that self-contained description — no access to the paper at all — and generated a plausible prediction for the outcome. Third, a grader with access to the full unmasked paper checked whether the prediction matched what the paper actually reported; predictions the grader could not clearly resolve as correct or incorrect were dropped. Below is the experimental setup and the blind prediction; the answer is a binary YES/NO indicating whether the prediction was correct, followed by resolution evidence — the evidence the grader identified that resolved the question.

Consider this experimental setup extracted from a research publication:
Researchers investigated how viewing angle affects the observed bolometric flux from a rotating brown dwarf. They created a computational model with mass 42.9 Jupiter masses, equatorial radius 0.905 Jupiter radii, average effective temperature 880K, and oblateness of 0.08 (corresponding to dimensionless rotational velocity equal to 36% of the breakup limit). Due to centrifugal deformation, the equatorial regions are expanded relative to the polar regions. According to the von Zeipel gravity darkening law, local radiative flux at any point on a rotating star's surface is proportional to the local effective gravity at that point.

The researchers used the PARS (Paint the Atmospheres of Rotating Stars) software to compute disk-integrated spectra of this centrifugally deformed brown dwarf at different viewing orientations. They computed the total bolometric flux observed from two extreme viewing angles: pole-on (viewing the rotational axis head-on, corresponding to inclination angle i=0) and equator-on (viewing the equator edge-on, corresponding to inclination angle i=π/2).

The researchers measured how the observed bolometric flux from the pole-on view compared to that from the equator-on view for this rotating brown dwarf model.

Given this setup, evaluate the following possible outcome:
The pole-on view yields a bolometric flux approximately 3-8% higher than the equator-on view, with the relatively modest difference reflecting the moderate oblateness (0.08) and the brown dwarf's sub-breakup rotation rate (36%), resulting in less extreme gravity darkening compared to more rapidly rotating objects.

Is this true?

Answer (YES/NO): NO